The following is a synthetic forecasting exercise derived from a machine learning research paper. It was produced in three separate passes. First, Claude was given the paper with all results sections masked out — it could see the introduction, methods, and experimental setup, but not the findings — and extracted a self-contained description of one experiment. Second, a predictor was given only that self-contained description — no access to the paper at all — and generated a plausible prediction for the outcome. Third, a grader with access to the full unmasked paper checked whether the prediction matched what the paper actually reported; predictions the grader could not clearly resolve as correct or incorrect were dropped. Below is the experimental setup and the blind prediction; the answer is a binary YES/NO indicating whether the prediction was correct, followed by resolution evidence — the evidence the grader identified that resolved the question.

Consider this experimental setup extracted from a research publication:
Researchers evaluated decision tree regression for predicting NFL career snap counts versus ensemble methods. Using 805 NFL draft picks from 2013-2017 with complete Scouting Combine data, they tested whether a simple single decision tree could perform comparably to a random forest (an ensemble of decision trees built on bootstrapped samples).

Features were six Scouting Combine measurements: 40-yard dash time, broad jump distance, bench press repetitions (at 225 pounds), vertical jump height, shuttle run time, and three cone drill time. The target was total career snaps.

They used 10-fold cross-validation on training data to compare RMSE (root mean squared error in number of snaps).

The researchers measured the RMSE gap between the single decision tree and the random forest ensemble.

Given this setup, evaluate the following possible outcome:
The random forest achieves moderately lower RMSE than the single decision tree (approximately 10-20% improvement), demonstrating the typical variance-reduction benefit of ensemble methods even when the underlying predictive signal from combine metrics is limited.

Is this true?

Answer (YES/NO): NO